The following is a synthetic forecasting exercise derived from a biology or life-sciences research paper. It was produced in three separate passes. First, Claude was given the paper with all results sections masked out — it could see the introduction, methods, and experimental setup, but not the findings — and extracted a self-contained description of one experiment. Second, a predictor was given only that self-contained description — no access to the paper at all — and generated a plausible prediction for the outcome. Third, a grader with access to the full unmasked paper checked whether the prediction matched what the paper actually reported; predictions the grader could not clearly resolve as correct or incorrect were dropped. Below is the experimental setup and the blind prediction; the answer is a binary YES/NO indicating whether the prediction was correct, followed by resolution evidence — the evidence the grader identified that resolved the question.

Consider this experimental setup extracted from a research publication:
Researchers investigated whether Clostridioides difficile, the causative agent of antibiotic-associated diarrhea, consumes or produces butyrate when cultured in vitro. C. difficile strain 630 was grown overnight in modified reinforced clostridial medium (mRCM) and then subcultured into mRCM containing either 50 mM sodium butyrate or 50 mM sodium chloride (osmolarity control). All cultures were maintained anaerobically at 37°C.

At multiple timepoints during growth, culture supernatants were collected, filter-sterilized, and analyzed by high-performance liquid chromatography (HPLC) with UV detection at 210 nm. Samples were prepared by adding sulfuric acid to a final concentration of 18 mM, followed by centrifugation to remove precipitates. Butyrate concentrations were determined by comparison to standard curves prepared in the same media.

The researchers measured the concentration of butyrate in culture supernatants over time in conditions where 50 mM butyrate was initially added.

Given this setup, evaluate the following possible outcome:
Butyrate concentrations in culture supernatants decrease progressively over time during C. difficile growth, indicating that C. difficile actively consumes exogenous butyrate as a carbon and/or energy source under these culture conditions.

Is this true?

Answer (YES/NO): NO